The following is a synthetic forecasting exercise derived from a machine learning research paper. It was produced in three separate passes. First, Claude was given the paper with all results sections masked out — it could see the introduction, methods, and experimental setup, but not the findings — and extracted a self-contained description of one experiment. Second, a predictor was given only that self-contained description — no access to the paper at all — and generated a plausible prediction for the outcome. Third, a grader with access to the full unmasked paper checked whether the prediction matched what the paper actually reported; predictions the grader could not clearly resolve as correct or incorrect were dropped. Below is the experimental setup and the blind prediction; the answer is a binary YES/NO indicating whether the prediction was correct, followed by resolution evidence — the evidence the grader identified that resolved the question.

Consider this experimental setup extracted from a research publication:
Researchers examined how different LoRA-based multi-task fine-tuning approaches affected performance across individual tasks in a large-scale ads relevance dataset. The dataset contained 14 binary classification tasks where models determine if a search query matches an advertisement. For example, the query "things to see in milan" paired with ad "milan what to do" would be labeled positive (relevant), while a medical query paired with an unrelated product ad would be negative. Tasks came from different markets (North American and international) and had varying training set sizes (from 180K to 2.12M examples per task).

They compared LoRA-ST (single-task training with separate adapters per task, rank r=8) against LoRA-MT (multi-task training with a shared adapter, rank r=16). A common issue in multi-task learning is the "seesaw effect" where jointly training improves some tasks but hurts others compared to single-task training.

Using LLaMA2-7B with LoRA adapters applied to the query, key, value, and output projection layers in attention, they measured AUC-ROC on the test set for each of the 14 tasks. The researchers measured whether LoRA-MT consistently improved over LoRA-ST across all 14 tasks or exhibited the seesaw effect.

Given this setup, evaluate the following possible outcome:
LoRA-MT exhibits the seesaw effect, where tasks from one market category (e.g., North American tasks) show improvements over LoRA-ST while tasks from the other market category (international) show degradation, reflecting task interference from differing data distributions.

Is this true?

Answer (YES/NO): NO